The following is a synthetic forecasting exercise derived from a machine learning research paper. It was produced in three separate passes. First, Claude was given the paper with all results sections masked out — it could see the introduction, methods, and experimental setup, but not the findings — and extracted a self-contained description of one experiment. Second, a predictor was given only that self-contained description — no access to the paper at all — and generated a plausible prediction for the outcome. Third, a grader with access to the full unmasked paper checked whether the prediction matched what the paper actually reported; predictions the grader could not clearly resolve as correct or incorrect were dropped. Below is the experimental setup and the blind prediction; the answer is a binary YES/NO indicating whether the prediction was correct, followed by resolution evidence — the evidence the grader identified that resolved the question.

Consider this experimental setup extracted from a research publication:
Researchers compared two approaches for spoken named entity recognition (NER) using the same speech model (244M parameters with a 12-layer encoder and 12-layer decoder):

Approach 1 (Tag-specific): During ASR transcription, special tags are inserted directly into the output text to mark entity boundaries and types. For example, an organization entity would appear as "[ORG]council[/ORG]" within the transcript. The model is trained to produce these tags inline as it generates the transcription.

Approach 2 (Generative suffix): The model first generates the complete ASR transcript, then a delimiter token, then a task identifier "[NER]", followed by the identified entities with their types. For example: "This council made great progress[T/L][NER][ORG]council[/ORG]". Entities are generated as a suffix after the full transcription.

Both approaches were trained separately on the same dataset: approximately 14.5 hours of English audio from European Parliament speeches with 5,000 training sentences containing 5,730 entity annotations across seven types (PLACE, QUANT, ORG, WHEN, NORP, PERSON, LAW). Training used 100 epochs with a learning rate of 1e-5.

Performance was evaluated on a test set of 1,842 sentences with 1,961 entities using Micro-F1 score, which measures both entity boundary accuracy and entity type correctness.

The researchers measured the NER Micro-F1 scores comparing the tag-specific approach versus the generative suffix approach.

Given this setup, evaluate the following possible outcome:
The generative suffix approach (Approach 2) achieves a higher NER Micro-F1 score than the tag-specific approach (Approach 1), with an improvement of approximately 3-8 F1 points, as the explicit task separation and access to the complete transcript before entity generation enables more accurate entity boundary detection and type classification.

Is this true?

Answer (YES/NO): NO